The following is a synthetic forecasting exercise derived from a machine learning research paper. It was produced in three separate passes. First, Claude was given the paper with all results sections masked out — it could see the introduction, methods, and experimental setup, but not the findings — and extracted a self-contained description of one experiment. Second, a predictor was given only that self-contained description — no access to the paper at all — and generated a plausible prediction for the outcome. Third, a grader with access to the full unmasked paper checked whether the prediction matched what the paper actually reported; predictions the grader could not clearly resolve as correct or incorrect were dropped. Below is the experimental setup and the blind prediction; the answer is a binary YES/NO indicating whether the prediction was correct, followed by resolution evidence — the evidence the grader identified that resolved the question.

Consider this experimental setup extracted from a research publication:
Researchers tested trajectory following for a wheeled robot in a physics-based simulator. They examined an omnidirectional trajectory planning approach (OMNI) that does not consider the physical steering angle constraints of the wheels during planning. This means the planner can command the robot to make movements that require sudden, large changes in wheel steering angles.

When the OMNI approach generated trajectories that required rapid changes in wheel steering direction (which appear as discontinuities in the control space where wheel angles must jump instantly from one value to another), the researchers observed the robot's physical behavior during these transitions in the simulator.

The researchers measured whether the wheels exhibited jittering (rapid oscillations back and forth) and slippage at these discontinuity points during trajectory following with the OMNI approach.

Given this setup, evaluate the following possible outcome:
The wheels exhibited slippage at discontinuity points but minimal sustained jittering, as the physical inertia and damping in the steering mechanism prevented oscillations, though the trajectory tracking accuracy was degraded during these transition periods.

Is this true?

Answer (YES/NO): NO